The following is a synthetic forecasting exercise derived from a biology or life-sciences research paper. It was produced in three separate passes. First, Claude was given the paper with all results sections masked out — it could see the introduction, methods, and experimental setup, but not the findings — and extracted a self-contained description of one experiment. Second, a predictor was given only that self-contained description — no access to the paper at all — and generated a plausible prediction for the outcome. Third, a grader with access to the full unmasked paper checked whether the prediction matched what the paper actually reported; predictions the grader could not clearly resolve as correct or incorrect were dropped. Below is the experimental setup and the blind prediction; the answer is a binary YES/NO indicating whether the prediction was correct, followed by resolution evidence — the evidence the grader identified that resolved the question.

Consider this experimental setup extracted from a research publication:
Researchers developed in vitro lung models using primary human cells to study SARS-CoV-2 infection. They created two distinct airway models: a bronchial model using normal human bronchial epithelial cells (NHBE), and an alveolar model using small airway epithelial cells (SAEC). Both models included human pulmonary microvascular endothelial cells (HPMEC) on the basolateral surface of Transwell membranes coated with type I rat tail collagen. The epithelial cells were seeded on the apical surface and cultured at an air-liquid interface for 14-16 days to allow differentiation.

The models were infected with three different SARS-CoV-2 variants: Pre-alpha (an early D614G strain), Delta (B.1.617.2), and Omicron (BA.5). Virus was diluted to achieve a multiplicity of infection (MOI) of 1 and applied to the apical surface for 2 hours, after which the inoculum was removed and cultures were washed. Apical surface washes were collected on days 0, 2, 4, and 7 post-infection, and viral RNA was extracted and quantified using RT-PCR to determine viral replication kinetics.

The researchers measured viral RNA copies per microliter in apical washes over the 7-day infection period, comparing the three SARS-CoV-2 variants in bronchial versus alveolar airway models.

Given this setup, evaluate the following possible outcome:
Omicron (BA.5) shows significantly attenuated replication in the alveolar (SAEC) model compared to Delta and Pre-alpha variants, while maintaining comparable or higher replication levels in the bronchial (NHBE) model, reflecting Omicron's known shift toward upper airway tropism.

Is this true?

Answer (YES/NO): NO